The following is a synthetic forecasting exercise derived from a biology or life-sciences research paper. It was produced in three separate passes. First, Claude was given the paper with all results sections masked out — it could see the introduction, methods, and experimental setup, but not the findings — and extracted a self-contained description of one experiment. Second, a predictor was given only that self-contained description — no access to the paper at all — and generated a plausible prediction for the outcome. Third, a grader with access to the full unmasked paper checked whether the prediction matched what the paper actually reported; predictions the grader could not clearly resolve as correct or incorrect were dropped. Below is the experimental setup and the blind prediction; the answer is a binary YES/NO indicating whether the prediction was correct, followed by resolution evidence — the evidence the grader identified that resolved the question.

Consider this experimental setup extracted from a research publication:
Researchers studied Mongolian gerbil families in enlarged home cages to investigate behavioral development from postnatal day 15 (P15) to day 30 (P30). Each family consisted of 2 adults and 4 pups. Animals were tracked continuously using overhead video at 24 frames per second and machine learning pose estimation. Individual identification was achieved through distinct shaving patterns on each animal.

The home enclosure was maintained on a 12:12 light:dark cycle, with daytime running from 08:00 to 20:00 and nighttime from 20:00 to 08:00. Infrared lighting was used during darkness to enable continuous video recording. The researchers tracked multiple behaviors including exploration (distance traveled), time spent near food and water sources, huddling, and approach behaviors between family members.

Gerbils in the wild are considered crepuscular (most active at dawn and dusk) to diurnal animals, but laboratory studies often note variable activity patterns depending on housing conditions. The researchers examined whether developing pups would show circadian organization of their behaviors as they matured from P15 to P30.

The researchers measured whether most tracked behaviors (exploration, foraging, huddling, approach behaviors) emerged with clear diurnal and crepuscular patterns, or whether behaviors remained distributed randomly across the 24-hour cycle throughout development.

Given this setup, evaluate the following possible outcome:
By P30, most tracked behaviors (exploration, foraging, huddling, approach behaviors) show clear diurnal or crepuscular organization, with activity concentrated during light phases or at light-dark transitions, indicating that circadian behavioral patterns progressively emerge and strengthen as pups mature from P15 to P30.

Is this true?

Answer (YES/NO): YES